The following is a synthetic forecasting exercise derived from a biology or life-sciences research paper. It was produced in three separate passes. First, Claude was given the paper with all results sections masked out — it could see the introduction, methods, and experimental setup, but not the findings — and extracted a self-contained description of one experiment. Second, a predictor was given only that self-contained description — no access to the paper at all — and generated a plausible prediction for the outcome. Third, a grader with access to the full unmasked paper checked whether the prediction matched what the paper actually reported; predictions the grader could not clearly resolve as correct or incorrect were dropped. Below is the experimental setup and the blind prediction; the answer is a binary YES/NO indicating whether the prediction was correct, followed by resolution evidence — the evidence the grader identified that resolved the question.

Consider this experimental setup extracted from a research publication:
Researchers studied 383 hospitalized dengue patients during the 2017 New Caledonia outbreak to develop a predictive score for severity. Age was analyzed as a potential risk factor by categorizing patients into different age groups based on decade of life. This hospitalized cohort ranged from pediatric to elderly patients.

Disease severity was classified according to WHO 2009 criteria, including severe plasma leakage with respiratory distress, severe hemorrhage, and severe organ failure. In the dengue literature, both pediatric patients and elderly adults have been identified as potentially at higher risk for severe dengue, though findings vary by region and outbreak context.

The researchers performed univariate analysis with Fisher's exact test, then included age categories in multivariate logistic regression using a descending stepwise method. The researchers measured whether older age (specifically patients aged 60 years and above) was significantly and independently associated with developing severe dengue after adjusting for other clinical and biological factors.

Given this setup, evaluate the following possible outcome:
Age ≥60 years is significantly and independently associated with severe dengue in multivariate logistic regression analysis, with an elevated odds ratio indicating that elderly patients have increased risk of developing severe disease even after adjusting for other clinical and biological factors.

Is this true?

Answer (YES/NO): NO